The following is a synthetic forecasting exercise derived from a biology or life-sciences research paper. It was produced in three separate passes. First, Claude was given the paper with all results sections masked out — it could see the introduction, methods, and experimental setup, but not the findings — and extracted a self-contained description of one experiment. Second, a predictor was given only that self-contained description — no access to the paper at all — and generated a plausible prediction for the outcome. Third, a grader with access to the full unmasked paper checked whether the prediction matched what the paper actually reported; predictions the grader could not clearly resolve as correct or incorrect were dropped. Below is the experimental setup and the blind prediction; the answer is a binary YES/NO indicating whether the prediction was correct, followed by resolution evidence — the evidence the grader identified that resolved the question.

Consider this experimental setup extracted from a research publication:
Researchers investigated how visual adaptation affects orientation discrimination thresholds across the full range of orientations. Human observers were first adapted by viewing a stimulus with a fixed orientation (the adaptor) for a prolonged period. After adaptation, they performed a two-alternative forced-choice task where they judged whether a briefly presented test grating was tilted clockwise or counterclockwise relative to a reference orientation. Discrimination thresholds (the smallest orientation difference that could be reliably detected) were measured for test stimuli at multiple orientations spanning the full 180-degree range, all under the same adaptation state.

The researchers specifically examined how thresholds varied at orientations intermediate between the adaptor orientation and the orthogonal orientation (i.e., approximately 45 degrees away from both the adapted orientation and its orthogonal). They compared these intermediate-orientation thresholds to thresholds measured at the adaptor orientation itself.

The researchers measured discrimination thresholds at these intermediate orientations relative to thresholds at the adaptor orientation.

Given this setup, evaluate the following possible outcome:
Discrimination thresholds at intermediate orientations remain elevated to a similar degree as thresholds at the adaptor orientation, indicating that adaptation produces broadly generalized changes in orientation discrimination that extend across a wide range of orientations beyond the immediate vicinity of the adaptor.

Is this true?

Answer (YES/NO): NO